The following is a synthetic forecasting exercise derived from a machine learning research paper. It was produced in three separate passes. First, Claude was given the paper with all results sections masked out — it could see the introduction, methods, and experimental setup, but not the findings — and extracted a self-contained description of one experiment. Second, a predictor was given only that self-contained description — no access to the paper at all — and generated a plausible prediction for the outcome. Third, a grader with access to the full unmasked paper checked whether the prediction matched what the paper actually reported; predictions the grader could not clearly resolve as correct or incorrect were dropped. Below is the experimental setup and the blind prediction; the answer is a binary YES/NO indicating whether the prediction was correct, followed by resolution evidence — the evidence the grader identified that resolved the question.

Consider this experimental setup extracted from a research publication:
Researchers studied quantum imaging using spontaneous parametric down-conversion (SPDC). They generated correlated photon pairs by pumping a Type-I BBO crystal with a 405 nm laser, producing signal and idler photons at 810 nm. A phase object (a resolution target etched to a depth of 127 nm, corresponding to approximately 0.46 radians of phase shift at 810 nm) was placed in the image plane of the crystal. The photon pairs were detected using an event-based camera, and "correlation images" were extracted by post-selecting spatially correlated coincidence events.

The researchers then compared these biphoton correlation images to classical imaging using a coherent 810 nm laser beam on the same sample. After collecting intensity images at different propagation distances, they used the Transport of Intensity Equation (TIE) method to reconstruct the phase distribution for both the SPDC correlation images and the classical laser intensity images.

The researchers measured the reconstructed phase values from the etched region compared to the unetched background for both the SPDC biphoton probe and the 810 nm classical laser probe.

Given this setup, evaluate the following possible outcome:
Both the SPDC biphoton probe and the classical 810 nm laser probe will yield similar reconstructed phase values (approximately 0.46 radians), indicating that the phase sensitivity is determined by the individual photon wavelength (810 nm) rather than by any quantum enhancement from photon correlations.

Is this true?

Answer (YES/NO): NO